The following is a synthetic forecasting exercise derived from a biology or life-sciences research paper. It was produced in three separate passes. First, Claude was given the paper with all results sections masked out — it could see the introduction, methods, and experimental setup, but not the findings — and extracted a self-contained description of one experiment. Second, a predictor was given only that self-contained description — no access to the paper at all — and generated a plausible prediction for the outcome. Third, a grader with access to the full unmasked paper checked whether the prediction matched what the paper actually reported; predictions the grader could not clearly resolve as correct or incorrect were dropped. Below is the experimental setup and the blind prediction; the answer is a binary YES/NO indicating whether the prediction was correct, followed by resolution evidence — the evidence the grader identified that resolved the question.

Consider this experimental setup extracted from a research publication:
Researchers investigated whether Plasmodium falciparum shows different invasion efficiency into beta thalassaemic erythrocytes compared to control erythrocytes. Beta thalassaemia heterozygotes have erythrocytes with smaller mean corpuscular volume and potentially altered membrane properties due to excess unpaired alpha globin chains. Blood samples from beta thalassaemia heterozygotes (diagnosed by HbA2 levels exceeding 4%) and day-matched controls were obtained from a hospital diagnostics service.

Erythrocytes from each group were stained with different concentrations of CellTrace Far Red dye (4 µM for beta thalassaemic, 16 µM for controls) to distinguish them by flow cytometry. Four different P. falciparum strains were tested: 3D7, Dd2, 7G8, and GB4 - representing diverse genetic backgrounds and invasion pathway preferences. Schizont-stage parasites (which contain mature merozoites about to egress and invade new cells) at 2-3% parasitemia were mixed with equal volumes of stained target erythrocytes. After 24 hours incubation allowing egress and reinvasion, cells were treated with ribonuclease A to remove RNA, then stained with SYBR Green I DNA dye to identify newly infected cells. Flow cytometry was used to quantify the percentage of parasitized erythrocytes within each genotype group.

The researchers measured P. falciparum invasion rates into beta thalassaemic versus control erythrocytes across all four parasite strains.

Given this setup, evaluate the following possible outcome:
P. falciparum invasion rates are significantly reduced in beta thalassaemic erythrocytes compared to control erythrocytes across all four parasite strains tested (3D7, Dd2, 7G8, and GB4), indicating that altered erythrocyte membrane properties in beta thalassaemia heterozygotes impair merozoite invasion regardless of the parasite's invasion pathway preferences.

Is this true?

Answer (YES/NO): NO